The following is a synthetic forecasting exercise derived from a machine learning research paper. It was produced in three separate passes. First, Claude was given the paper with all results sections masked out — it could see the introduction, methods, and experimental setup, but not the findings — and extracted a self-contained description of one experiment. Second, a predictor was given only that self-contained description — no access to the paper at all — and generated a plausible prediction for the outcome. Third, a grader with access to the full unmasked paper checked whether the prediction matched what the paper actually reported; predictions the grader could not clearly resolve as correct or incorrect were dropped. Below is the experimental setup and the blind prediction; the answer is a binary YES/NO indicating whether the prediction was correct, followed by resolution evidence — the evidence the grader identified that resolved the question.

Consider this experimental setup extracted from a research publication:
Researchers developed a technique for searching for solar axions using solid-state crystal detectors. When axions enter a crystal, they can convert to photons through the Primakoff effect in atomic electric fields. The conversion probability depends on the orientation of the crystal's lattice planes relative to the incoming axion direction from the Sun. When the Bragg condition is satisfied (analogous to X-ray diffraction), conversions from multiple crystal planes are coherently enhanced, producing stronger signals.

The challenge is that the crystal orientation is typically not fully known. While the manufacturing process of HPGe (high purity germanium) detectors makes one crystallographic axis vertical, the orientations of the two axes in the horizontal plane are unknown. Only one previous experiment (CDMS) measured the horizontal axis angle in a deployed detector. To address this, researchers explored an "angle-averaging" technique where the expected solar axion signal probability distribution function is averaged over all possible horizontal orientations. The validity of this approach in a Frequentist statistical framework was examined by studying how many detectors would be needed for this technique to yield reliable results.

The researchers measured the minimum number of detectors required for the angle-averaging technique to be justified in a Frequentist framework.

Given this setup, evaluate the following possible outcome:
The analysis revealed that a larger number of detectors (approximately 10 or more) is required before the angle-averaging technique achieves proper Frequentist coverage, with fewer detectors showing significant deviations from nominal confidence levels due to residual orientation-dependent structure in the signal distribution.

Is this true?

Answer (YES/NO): NO